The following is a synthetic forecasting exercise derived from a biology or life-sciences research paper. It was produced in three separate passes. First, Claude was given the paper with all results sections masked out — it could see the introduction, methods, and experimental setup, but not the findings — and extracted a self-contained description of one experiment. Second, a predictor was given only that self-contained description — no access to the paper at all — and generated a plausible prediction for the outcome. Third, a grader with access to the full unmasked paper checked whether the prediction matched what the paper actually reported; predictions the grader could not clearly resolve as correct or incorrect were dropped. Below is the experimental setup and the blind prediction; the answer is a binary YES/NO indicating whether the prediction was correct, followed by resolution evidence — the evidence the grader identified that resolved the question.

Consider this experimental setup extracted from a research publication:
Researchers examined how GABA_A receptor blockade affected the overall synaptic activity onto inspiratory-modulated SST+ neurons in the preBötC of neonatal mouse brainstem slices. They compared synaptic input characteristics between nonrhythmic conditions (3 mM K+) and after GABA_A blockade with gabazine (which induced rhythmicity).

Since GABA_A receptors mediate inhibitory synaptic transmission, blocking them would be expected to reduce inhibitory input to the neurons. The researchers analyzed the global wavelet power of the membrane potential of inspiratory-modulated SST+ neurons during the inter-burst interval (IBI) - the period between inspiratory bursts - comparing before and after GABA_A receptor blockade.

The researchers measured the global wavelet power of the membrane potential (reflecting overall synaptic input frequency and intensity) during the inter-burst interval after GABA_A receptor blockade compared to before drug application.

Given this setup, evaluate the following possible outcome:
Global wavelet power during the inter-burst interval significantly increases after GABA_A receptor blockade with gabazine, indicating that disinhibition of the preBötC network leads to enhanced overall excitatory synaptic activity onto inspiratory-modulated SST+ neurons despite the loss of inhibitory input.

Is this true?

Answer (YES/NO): NO